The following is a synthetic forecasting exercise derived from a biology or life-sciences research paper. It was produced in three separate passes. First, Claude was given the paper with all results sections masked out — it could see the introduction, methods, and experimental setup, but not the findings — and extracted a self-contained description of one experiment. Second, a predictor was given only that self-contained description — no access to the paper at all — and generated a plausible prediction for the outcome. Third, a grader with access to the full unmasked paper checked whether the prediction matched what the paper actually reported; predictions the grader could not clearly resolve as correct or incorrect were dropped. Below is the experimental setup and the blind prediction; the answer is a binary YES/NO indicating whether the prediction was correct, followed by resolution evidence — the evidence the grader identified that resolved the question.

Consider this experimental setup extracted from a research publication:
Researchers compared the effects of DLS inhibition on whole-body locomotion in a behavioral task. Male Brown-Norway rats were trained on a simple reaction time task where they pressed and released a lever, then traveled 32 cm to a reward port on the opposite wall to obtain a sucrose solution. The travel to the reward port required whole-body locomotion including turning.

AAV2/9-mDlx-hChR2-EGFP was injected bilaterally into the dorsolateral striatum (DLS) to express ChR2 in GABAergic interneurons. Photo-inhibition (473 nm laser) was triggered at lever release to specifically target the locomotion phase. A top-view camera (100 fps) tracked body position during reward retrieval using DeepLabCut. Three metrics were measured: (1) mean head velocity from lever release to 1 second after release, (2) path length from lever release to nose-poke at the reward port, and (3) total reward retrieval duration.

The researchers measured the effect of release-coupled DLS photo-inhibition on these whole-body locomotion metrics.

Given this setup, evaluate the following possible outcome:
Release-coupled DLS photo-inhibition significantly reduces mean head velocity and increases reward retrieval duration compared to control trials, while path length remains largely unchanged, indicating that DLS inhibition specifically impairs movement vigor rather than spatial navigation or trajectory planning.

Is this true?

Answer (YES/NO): NO